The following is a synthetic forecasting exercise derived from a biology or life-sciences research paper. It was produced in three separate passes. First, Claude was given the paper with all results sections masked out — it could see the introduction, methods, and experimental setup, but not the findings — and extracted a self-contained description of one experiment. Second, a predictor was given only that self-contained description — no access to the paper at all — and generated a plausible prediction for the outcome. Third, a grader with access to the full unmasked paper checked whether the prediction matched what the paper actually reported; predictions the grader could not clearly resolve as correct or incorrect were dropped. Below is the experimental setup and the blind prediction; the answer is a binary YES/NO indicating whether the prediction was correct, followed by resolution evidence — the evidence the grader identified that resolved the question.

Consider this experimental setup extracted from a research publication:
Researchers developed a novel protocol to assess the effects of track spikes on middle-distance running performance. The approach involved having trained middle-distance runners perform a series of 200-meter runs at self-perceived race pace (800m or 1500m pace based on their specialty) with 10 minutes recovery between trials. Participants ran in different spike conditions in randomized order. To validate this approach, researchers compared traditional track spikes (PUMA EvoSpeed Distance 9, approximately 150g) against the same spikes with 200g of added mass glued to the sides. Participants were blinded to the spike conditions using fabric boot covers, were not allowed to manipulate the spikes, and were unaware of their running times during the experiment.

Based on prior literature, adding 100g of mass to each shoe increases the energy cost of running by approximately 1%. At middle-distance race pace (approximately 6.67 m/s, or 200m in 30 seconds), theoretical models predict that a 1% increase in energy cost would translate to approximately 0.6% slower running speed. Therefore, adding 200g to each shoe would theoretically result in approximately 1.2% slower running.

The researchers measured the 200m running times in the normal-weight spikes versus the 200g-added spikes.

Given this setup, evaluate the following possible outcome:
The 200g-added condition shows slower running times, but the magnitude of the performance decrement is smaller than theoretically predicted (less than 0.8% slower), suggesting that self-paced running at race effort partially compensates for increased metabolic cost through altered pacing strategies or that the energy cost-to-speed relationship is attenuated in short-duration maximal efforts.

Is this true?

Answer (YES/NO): NO